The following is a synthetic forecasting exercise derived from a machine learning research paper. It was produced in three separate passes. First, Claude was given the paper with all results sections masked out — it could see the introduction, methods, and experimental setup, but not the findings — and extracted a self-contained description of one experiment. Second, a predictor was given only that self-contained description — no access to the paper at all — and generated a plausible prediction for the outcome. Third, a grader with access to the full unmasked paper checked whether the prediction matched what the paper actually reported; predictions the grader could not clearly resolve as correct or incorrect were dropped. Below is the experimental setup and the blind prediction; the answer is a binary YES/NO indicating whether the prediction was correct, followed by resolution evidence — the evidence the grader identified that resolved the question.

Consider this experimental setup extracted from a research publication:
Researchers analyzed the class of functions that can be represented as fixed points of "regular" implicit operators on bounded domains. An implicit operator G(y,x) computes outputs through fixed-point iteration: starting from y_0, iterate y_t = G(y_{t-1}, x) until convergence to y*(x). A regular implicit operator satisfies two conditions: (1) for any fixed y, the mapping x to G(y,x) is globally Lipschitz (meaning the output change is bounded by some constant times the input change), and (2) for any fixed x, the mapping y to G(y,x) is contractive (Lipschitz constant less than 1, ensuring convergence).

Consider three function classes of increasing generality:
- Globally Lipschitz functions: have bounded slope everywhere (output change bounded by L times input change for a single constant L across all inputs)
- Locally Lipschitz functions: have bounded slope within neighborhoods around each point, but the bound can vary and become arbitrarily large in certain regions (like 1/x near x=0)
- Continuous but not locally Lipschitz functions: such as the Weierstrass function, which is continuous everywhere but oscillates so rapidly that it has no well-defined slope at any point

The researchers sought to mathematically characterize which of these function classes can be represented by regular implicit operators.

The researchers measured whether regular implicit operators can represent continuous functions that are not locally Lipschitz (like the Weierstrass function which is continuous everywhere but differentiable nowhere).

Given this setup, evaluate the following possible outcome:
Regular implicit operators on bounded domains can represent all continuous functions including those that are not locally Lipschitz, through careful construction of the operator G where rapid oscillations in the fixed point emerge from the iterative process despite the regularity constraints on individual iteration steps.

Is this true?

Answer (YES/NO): NO